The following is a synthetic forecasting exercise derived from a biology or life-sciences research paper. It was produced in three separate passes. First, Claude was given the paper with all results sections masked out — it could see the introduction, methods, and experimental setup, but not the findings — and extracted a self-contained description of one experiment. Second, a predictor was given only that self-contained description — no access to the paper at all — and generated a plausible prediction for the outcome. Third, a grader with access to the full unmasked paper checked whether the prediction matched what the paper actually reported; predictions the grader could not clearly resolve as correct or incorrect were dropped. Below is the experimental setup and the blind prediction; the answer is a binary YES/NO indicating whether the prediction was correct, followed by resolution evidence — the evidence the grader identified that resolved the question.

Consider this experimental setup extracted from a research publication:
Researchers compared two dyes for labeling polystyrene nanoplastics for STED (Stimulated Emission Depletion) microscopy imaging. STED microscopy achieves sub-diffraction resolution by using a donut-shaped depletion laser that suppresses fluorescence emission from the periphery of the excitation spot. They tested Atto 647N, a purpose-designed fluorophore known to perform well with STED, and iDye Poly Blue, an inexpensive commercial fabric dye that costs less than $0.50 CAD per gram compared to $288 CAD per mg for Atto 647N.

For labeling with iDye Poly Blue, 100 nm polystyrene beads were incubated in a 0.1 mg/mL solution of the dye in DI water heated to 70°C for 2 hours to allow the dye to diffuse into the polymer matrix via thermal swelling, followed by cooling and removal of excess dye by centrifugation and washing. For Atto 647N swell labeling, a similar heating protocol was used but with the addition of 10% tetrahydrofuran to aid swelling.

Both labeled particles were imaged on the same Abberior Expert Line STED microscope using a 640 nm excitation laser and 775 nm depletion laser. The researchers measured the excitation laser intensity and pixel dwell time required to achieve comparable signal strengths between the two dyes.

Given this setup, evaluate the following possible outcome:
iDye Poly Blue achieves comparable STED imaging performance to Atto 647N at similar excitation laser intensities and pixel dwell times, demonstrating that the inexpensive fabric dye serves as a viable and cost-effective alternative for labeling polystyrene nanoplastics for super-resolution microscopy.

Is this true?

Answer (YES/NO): NO